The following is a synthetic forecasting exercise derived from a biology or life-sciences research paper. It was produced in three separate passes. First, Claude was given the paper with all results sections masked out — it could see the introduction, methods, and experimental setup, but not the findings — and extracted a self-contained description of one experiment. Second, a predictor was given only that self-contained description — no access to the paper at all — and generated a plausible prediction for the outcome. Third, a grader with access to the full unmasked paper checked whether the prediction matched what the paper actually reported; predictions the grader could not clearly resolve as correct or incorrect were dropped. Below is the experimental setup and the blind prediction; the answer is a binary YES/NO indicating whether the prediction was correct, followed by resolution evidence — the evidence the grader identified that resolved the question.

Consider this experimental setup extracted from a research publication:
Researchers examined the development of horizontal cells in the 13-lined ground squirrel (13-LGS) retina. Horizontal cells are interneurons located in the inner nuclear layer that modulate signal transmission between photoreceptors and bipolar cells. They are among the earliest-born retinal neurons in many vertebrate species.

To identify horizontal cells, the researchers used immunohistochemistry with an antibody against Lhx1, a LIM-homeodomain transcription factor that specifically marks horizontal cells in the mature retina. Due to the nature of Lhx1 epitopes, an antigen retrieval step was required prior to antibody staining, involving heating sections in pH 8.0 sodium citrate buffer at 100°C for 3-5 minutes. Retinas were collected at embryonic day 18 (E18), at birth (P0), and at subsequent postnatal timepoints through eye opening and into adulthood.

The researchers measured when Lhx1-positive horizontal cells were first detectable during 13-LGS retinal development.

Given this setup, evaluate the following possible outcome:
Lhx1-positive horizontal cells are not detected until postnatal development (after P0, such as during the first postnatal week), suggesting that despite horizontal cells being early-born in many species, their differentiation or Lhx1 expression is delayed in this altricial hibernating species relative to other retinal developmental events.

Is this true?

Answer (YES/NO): NO